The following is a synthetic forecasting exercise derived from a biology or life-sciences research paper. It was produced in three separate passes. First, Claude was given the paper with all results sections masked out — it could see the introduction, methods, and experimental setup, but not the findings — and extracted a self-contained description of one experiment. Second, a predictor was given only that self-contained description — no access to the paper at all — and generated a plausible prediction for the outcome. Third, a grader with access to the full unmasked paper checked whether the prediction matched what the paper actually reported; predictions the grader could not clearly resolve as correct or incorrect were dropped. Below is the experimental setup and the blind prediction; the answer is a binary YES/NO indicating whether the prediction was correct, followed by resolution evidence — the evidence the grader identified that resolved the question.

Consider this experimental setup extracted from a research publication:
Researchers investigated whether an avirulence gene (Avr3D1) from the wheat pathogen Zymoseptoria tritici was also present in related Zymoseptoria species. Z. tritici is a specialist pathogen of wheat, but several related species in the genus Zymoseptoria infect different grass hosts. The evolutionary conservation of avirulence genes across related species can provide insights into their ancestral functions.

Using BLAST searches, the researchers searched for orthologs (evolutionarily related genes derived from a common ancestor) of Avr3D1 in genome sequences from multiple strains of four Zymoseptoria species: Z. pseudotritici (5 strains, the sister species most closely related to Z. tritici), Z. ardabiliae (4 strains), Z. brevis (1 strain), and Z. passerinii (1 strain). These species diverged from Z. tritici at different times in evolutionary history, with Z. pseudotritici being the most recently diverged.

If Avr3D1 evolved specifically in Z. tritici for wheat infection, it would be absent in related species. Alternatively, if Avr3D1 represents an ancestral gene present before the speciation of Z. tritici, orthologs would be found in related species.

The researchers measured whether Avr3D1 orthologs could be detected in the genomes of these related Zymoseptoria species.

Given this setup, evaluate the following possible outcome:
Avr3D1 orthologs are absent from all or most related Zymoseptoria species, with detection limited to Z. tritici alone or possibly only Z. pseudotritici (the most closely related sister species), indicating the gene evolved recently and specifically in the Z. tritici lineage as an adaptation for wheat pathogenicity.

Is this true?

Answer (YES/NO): NO